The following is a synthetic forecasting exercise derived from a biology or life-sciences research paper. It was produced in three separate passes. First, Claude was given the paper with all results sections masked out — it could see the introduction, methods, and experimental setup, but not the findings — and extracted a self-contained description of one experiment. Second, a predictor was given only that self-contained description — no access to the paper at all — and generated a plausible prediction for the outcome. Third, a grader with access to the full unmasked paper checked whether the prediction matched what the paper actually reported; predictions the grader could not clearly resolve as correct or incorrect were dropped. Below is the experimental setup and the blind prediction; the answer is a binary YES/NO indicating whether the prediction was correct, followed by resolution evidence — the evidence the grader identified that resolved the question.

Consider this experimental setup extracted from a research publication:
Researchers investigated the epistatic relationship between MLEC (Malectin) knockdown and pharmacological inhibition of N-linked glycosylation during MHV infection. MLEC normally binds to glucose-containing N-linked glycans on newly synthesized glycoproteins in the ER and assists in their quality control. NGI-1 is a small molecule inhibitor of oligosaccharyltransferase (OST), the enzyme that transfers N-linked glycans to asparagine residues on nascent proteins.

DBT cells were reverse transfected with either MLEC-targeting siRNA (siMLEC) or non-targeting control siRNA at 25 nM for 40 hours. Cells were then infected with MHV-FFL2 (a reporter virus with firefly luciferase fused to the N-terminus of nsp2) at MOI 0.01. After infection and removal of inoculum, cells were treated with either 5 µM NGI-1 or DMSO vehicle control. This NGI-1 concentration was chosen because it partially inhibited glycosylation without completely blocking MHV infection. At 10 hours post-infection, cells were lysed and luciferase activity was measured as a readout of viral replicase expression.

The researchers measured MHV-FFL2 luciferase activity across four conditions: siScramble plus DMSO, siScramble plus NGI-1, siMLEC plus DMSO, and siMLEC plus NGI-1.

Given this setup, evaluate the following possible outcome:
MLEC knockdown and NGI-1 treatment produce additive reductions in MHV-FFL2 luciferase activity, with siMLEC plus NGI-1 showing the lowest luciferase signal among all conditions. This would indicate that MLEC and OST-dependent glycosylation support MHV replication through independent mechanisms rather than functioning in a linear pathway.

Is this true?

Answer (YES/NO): NO